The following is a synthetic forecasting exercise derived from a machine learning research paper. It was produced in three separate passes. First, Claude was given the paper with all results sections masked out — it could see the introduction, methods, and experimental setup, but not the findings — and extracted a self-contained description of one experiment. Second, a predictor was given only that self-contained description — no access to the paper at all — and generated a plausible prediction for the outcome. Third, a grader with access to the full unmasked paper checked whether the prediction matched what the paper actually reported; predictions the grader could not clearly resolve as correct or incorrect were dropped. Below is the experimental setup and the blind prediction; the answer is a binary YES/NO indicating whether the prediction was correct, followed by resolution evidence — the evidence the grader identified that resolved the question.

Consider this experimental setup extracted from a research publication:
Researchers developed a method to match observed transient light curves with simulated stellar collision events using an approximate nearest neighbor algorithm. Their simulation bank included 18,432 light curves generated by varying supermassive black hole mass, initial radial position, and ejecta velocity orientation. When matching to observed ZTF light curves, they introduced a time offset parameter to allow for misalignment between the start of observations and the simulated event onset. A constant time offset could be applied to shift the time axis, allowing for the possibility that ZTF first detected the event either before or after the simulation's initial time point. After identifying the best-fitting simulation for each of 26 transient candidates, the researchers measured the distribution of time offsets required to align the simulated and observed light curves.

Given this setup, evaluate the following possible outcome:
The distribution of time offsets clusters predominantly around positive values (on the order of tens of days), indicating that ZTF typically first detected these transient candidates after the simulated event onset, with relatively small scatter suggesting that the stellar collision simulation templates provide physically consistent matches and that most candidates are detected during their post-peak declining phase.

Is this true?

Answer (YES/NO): NO